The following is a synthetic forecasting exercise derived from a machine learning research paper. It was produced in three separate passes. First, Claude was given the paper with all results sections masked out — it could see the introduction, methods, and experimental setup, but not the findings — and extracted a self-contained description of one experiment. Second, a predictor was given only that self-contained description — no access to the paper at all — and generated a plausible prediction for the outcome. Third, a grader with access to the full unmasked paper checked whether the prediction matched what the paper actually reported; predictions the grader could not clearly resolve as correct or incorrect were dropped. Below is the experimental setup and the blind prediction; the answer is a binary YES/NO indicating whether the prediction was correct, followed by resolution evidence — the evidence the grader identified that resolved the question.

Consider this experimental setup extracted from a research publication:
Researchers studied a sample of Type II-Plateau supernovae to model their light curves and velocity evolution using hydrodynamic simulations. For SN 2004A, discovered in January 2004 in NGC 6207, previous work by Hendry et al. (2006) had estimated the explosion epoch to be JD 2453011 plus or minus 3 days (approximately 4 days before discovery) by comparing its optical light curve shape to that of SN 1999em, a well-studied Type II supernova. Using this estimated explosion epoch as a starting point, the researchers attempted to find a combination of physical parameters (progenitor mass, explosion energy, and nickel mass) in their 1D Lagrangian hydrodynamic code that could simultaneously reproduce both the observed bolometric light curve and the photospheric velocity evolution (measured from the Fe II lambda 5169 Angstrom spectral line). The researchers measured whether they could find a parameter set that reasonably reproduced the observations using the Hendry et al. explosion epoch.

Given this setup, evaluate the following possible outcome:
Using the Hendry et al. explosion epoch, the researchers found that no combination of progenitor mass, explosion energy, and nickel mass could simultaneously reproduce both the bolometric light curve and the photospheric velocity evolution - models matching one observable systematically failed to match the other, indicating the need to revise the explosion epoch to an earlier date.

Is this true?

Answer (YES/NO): NO